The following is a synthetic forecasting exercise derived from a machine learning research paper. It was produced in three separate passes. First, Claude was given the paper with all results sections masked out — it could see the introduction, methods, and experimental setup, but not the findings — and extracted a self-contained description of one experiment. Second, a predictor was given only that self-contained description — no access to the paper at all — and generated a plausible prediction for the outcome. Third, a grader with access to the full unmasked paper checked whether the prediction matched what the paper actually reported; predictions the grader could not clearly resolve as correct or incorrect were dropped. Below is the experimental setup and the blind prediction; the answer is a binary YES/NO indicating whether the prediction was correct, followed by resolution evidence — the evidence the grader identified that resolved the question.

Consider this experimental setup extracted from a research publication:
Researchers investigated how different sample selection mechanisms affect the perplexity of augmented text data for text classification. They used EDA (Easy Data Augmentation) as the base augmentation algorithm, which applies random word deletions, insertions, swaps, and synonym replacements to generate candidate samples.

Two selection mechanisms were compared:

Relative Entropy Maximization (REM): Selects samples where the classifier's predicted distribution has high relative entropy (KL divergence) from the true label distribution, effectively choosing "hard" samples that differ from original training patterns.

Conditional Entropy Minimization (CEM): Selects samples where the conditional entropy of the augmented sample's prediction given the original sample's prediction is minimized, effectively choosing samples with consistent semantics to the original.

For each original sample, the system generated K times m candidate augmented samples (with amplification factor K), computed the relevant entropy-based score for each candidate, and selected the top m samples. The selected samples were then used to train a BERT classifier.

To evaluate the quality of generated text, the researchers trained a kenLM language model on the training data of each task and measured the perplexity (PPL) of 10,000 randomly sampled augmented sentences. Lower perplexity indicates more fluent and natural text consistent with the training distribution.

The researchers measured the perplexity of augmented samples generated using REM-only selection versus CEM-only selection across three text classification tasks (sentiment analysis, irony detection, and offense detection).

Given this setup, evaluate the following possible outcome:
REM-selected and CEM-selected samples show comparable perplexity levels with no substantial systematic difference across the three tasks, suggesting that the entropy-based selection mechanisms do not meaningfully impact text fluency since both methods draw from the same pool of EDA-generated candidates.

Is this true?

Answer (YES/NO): NO